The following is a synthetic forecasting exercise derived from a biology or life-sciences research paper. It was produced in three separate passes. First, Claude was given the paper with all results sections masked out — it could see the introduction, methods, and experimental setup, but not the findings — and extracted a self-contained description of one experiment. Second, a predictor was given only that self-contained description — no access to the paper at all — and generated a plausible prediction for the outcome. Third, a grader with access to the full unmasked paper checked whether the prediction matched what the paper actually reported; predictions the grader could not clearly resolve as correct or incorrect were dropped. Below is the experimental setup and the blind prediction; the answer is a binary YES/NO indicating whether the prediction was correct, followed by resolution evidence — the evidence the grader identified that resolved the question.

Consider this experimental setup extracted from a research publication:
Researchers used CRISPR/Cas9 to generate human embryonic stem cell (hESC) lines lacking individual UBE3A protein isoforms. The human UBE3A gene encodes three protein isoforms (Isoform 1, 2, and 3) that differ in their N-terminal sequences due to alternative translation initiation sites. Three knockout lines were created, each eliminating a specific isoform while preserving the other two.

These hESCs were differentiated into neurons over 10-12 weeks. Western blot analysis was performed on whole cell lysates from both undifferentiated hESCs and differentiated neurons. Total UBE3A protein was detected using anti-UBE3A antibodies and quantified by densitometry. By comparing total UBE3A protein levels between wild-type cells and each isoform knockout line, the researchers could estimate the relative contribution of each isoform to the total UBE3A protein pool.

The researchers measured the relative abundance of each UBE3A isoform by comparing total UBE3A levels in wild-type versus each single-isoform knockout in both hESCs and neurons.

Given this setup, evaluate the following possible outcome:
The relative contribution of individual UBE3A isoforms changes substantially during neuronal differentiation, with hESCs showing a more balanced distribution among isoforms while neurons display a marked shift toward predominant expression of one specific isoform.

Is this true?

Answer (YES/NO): NO